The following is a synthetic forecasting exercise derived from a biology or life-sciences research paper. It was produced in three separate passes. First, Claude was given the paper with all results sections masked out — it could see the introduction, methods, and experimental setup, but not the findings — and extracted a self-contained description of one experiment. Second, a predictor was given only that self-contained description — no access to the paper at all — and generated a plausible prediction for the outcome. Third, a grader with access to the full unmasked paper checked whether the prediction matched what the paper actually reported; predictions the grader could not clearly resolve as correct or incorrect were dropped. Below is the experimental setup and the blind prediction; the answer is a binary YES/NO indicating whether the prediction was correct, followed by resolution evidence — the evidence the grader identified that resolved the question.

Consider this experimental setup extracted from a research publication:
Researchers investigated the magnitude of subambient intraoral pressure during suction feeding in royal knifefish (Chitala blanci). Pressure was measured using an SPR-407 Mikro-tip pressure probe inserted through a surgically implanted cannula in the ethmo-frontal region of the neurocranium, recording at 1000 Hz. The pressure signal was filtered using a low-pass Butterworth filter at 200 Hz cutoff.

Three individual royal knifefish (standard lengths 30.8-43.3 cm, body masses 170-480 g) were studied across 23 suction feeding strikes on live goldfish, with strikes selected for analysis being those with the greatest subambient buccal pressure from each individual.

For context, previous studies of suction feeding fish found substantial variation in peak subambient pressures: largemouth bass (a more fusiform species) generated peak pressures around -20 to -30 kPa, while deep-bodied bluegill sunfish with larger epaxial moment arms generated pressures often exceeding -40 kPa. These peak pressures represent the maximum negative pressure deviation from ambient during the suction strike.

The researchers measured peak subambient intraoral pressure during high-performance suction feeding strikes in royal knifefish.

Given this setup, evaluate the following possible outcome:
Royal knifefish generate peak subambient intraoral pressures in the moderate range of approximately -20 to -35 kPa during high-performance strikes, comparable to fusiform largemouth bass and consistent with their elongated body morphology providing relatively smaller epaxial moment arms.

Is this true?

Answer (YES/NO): NO